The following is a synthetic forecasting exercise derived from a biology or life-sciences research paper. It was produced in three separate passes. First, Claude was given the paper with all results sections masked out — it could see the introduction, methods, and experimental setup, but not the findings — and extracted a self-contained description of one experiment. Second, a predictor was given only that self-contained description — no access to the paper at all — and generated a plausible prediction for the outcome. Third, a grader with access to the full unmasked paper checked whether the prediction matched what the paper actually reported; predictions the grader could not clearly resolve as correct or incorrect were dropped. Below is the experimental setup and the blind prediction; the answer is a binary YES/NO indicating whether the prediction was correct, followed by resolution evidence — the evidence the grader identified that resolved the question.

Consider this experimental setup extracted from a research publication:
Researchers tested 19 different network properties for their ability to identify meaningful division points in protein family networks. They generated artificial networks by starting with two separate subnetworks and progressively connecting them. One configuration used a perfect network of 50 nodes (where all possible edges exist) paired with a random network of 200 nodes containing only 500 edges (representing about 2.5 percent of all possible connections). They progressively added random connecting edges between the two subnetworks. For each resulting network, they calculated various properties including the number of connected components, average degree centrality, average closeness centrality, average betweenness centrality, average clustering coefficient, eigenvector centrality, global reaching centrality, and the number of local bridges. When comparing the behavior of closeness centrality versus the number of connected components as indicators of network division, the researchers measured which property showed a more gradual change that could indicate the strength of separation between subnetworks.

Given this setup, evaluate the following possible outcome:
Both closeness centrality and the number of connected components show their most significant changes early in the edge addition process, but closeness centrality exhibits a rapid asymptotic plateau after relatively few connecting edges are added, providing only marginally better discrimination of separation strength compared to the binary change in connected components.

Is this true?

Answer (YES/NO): NO